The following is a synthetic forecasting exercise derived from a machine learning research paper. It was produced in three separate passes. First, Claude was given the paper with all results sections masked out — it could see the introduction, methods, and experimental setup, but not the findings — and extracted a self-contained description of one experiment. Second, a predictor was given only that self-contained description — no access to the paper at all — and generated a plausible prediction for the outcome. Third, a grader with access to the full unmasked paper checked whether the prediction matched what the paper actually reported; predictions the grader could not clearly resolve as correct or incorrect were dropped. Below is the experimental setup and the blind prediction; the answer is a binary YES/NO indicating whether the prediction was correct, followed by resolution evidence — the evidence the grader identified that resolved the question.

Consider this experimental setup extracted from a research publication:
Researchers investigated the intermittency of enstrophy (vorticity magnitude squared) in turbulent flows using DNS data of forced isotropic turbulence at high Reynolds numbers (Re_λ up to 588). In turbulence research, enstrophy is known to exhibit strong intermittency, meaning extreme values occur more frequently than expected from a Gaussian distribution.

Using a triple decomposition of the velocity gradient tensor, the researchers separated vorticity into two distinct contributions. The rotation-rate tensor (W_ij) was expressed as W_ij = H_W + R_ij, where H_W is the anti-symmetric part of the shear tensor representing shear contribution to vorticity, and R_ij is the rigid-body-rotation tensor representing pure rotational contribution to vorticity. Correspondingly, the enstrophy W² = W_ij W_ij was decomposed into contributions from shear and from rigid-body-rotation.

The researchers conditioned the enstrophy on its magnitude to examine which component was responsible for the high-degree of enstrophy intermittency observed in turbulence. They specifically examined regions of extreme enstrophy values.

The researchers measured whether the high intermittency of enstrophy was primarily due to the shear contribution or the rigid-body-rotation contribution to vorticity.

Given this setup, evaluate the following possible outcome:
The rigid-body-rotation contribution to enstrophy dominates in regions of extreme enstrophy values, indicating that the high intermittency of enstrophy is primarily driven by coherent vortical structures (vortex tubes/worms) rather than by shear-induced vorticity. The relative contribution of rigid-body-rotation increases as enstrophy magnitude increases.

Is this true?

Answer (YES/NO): NO